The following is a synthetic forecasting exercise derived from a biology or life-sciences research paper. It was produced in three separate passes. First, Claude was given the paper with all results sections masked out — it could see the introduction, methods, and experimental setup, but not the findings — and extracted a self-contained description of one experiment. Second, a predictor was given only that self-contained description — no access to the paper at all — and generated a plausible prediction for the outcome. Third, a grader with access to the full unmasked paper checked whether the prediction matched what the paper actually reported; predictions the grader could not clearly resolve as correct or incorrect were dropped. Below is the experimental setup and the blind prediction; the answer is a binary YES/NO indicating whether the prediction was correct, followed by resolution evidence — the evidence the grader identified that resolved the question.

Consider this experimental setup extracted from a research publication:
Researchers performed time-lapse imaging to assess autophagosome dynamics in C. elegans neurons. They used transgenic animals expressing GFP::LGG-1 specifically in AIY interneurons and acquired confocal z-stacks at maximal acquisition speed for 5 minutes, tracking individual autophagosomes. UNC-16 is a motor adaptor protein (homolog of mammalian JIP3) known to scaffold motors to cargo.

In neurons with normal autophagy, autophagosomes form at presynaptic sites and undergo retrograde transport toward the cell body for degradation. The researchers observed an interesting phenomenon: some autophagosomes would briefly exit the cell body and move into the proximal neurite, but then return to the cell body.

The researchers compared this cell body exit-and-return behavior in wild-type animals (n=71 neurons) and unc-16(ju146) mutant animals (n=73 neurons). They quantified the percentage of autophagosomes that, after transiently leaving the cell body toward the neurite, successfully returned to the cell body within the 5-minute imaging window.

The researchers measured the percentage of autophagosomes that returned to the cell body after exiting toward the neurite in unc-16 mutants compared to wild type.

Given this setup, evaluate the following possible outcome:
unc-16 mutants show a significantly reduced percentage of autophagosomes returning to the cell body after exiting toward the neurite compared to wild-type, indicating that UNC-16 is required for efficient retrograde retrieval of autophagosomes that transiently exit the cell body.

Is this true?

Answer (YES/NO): YES